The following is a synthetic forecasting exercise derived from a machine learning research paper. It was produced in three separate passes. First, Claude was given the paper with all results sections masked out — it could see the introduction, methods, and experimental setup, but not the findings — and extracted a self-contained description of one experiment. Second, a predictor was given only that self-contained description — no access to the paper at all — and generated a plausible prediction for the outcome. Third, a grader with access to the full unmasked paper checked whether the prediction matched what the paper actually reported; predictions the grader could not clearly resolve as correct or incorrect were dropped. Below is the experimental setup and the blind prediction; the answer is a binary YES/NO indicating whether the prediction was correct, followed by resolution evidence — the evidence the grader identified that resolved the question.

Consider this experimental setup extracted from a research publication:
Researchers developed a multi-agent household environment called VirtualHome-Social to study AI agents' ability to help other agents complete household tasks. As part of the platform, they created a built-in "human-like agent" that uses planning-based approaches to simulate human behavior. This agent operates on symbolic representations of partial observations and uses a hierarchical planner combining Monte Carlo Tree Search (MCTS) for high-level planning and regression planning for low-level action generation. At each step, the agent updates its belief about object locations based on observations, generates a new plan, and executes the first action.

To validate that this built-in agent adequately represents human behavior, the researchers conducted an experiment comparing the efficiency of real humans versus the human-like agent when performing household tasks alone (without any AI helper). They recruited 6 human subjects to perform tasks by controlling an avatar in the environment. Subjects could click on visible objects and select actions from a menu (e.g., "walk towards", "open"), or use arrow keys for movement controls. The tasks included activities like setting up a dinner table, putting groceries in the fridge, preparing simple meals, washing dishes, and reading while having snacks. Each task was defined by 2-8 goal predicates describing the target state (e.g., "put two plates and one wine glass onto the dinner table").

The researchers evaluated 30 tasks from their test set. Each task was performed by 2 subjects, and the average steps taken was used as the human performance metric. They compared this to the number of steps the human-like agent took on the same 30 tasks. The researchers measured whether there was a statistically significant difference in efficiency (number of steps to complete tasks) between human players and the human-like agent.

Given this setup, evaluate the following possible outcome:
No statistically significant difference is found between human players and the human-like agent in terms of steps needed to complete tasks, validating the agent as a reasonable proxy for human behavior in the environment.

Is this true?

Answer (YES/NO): YES